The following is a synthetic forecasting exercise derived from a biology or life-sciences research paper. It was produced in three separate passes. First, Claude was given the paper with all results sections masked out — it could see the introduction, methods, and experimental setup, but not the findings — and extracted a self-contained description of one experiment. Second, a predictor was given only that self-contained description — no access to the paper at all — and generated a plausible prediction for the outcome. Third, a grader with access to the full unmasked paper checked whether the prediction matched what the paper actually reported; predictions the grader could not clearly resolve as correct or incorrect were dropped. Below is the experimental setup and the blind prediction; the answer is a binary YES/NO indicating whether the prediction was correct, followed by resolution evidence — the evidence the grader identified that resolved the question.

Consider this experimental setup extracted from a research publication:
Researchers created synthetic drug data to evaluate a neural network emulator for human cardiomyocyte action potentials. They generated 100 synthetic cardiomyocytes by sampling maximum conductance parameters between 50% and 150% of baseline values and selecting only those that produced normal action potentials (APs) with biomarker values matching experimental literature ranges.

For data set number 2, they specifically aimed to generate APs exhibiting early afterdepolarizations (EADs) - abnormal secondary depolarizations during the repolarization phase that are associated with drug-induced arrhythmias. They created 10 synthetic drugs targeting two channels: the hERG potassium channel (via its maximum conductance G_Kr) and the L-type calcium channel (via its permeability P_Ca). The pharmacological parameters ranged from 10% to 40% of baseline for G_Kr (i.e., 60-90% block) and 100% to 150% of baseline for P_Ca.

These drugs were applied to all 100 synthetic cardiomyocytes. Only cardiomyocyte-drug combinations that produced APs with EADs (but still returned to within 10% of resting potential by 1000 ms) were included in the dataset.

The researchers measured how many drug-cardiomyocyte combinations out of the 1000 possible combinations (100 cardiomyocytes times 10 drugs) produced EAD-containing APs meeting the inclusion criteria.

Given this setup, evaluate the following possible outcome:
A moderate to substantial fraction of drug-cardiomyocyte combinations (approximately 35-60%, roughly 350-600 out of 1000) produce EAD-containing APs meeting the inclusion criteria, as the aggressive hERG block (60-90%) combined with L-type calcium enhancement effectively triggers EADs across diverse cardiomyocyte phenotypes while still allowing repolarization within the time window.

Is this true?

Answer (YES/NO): NO